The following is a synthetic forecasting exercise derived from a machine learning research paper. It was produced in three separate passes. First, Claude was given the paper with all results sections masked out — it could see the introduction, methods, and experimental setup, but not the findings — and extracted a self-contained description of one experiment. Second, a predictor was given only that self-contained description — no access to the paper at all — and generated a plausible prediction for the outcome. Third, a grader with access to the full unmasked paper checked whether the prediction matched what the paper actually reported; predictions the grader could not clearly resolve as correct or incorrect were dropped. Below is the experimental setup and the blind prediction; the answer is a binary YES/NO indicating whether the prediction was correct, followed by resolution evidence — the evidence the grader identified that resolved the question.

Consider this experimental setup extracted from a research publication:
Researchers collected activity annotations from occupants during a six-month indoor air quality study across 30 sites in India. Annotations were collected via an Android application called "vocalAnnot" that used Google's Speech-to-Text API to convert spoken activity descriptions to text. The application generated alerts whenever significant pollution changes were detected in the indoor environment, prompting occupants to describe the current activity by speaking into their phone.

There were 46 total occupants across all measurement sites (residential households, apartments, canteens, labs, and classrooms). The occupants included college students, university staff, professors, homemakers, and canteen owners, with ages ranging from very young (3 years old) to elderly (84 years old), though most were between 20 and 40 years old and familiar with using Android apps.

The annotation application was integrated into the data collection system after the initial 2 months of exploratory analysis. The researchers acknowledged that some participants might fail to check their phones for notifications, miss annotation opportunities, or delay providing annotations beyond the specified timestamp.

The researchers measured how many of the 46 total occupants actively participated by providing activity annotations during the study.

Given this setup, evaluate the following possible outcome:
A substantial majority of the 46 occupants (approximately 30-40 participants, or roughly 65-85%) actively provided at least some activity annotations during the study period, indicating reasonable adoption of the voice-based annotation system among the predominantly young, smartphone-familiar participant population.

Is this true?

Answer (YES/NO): NO